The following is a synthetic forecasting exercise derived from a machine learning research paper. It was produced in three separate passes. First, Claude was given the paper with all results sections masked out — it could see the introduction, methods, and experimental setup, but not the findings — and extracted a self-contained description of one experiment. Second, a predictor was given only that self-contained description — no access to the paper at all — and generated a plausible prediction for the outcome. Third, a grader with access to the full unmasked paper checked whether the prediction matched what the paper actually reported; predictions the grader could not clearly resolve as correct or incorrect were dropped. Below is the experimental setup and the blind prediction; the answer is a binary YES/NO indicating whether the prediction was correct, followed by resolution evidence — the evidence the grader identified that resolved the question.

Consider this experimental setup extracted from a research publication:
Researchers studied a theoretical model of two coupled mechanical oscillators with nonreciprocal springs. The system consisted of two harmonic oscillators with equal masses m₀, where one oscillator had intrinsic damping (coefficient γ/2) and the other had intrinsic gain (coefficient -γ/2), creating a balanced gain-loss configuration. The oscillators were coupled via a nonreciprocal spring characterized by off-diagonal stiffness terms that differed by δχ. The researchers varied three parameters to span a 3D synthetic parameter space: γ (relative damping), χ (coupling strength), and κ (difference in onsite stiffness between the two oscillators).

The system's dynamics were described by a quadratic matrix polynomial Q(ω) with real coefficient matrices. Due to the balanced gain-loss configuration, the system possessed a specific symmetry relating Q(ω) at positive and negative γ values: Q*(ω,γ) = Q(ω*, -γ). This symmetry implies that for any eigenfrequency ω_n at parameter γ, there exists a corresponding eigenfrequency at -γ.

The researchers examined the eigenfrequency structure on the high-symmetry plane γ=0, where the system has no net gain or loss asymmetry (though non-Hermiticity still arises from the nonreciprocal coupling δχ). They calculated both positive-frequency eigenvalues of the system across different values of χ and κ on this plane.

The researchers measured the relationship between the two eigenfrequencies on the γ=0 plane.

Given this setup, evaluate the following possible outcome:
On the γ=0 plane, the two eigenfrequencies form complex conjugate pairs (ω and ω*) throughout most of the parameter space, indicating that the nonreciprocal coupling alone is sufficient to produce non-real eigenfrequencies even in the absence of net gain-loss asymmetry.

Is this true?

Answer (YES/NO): NO